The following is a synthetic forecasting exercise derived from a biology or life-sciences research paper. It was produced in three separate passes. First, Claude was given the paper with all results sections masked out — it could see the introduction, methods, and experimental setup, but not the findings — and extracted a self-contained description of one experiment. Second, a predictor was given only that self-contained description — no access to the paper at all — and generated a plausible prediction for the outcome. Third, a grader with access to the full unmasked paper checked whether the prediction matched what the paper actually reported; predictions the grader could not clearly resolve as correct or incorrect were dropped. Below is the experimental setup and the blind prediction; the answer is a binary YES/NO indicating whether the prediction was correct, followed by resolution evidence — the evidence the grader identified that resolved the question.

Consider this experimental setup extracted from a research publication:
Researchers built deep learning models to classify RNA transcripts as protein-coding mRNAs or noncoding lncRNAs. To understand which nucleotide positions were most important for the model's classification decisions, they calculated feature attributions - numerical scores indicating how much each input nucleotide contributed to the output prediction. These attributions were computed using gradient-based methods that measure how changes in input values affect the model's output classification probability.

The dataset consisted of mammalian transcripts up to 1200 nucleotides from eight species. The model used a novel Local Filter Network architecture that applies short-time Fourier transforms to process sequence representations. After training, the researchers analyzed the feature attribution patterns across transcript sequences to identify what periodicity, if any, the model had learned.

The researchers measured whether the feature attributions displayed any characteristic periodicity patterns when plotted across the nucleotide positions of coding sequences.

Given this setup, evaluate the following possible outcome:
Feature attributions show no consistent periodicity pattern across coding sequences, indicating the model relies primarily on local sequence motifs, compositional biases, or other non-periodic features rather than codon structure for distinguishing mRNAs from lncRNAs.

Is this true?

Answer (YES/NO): NO